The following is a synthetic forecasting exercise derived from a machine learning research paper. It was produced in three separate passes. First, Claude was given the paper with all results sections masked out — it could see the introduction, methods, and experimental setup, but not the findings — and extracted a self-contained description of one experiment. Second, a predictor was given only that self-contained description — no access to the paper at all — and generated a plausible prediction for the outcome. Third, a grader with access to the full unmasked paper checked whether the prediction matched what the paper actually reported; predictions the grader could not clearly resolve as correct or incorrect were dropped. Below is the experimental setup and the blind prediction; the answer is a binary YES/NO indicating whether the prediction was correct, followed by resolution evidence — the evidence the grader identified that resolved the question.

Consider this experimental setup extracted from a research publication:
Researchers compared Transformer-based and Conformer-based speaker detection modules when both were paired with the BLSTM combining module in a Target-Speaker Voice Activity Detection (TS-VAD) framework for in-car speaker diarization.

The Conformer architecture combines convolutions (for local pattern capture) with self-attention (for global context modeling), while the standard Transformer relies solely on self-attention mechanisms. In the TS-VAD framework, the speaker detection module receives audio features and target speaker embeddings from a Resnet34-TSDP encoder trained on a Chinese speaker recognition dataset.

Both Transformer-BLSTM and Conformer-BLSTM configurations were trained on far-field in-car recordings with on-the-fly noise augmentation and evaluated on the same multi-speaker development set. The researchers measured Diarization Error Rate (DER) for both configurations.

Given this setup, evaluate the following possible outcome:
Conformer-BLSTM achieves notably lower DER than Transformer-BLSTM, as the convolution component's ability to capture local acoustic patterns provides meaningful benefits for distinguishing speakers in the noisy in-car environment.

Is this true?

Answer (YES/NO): NO